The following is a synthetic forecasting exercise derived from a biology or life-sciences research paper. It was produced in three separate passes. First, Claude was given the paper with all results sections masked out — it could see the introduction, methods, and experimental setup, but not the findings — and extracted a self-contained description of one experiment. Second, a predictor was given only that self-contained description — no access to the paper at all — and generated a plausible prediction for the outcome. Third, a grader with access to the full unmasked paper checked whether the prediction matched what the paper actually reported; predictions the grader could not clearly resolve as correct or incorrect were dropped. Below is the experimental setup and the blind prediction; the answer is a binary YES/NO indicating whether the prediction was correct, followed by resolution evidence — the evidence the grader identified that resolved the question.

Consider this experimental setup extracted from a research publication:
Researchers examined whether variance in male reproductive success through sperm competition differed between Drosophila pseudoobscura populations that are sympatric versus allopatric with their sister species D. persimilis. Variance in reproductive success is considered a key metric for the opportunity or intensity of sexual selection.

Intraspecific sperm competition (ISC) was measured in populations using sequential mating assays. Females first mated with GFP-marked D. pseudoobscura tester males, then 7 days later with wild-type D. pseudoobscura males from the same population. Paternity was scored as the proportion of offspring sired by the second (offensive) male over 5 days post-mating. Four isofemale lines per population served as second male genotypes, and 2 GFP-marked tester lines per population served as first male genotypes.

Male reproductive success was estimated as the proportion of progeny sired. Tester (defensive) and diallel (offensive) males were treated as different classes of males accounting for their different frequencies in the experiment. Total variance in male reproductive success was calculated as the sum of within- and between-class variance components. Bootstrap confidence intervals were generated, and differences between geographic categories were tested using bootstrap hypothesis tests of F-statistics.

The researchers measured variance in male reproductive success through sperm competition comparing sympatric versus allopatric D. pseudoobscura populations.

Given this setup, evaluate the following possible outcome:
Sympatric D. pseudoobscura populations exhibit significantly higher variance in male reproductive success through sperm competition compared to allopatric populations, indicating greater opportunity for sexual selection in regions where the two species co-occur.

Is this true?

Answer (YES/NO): NO